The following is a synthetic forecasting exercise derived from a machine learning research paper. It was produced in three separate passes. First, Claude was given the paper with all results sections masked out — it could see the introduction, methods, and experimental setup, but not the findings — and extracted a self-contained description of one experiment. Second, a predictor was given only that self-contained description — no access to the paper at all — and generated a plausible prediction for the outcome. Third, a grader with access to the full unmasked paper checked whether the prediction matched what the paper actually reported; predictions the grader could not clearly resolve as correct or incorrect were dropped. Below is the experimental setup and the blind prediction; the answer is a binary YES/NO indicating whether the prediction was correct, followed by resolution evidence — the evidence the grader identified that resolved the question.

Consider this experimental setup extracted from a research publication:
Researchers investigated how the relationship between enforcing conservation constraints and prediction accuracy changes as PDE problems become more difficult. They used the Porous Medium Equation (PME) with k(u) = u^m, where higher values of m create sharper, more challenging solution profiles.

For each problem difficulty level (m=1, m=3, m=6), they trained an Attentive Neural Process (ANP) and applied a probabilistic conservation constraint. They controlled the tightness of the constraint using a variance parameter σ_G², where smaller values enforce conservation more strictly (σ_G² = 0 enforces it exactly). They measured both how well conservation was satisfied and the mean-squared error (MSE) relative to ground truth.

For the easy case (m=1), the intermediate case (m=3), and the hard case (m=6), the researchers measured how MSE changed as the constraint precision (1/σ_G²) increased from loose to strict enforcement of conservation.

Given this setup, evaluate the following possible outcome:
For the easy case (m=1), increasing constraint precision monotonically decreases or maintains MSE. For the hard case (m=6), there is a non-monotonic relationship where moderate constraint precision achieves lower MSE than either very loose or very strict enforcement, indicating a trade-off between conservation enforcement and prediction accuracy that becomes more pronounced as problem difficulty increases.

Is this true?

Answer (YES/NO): NO